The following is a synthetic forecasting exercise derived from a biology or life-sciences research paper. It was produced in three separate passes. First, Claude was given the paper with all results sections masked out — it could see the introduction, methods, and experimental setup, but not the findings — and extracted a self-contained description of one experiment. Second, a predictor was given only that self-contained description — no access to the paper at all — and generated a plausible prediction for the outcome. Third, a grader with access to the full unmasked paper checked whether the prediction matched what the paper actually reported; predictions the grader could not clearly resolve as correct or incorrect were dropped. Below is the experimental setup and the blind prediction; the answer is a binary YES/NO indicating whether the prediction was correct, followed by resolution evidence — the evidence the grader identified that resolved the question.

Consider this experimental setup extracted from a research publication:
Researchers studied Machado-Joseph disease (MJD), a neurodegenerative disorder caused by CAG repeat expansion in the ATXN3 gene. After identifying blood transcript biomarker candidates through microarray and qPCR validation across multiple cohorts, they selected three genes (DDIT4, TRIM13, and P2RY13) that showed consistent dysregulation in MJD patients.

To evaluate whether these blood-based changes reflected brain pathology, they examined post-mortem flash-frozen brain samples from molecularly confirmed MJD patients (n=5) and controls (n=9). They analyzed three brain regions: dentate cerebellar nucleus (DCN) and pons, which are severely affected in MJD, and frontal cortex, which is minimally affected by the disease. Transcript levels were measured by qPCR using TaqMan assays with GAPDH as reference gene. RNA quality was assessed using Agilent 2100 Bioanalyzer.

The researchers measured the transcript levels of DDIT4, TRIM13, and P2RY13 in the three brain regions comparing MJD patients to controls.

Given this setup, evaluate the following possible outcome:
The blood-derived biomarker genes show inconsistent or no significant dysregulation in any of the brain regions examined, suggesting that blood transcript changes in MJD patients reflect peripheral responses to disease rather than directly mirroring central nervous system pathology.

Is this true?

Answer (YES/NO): YES